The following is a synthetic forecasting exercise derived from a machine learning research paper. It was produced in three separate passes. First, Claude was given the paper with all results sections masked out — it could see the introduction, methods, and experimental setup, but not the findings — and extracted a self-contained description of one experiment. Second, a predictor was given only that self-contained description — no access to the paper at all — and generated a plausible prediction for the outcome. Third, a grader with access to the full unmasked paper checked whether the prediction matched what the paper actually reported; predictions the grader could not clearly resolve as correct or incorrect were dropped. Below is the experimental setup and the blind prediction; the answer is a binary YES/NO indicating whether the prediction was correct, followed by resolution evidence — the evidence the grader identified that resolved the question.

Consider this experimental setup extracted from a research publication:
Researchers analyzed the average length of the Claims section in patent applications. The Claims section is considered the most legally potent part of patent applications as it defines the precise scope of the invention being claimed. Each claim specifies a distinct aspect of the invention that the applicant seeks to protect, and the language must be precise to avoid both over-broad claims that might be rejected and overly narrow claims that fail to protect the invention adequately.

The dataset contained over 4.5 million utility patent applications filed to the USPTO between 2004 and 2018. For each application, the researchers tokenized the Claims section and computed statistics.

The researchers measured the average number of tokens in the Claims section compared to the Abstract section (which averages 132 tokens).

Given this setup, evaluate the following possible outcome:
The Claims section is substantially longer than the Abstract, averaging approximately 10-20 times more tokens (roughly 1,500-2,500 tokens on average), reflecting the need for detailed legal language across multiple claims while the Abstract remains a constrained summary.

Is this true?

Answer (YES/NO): NO